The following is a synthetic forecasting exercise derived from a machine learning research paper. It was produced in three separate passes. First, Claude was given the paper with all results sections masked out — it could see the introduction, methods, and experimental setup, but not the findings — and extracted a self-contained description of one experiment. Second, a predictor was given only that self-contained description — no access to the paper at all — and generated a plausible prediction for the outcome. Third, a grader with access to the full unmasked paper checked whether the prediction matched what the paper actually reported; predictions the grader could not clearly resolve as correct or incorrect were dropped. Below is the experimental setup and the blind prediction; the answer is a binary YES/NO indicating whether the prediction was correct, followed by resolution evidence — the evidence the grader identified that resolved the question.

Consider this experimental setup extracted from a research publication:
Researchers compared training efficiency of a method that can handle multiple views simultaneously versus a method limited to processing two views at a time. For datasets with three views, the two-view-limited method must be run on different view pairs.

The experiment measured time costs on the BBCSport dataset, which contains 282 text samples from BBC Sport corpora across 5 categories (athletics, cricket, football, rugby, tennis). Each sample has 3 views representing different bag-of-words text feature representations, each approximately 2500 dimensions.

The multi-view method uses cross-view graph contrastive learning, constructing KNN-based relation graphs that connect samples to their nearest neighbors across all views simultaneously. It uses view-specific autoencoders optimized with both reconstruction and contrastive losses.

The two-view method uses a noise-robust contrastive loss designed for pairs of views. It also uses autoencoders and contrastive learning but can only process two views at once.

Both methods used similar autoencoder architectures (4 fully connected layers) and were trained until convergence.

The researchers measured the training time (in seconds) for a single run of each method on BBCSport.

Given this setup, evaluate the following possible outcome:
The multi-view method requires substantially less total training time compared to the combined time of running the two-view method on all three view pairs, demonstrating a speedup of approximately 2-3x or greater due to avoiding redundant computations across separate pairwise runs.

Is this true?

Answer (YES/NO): NO